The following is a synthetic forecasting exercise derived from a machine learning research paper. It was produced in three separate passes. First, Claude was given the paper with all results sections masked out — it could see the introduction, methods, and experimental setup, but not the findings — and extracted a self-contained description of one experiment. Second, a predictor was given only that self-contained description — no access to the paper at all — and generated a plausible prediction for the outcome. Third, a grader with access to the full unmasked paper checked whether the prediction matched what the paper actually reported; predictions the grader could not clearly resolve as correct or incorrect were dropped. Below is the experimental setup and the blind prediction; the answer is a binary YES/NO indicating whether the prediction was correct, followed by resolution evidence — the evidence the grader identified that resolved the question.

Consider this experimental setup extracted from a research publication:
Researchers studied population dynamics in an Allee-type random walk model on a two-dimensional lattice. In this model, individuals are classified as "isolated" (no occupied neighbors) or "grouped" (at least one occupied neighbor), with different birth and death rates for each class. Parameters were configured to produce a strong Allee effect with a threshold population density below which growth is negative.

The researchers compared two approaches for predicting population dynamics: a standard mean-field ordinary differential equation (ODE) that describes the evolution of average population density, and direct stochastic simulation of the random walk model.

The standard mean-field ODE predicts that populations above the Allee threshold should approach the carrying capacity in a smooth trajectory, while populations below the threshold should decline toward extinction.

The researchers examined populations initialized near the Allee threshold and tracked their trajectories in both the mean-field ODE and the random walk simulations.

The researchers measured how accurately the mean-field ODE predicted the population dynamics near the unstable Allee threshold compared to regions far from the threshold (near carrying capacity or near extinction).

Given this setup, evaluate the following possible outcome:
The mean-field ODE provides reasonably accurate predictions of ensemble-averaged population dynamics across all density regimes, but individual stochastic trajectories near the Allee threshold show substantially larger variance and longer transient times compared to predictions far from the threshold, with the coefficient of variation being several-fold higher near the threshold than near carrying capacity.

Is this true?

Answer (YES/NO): NO